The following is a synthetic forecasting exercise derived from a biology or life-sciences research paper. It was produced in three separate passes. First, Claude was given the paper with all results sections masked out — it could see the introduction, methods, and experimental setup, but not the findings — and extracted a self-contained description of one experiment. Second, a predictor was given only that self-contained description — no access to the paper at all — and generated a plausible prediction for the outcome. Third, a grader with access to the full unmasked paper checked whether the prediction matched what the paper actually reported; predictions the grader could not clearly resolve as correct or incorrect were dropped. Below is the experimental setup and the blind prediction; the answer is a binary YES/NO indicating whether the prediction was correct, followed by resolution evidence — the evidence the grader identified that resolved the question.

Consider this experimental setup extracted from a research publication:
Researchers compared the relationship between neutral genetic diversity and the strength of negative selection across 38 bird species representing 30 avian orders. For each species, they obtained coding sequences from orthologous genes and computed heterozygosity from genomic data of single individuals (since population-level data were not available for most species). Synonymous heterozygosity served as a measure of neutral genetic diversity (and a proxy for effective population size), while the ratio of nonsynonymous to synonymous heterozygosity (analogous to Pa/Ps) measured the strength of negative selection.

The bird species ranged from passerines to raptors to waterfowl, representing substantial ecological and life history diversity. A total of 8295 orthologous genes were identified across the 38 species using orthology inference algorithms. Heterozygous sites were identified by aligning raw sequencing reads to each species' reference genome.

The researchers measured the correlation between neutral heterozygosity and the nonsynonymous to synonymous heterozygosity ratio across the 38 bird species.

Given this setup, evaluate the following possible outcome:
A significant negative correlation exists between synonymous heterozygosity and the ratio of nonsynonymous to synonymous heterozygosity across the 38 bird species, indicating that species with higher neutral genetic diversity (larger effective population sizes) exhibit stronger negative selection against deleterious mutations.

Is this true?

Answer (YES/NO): YES